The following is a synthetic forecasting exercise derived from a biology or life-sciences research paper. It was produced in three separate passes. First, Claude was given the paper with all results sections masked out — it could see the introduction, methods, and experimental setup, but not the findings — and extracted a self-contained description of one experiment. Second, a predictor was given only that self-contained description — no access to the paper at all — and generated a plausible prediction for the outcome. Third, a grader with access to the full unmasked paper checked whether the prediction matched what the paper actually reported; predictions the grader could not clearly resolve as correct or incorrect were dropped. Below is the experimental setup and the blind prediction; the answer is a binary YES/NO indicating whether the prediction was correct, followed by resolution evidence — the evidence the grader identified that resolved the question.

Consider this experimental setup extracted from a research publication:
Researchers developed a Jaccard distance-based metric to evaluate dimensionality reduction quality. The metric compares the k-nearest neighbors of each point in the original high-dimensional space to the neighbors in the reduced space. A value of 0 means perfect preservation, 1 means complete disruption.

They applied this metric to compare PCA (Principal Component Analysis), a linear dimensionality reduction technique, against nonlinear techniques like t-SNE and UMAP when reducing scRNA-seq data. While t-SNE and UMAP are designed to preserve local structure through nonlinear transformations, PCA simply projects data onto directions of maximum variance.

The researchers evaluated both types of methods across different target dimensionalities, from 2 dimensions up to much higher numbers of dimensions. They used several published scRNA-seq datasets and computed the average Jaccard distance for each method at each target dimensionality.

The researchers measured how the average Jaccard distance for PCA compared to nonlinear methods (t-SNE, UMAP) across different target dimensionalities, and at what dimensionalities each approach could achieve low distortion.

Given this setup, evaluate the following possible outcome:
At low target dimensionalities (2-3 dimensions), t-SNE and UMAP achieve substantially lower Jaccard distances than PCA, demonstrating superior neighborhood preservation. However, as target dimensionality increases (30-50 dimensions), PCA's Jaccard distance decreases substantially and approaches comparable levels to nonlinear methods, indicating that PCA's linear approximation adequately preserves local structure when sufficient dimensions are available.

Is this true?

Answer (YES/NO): NO